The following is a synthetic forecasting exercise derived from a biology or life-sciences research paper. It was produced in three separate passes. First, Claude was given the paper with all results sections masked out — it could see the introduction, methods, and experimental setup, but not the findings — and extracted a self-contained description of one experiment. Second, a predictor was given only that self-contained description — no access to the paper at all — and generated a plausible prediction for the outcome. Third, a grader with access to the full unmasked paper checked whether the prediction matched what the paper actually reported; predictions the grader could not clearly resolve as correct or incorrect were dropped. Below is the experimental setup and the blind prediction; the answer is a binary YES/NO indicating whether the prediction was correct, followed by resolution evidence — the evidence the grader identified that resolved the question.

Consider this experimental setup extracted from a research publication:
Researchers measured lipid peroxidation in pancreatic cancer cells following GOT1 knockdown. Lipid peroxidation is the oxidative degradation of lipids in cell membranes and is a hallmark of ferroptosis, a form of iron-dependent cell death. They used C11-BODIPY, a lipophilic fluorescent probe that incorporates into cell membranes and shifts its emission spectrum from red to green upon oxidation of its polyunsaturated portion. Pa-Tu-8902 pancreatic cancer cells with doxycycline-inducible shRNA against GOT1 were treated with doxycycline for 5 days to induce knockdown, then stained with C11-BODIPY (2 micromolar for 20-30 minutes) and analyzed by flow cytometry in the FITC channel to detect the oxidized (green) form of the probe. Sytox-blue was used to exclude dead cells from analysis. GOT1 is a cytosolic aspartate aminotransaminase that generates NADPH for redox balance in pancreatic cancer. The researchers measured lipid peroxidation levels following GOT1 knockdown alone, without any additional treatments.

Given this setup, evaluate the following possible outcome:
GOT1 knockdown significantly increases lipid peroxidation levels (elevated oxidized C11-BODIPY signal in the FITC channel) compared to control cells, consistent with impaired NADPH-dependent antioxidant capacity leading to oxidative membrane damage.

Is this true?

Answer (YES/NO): NO